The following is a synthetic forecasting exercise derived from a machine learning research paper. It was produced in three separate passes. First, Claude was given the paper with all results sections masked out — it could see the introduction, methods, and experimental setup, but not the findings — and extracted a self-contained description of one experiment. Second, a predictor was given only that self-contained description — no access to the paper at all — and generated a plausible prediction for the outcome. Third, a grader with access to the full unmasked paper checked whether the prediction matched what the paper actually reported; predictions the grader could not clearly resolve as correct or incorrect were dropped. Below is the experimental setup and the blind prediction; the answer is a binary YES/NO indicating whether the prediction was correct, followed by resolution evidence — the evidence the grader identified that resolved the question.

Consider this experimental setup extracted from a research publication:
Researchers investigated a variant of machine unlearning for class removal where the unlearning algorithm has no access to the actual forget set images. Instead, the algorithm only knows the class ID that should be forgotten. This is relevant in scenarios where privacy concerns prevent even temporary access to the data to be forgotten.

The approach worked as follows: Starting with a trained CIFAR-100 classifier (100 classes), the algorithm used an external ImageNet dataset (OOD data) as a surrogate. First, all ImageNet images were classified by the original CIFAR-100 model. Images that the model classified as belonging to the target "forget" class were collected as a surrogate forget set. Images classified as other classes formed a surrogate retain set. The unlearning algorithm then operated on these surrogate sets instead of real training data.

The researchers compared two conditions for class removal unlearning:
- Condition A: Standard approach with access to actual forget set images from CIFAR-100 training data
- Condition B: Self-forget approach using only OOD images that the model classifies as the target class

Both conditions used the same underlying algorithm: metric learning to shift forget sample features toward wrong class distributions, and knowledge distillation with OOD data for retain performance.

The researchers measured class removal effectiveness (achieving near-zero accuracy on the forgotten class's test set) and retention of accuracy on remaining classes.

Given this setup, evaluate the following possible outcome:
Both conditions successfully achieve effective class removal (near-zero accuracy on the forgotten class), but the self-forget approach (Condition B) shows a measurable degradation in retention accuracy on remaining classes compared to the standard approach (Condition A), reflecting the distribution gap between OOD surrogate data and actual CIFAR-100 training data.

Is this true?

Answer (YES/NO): NO